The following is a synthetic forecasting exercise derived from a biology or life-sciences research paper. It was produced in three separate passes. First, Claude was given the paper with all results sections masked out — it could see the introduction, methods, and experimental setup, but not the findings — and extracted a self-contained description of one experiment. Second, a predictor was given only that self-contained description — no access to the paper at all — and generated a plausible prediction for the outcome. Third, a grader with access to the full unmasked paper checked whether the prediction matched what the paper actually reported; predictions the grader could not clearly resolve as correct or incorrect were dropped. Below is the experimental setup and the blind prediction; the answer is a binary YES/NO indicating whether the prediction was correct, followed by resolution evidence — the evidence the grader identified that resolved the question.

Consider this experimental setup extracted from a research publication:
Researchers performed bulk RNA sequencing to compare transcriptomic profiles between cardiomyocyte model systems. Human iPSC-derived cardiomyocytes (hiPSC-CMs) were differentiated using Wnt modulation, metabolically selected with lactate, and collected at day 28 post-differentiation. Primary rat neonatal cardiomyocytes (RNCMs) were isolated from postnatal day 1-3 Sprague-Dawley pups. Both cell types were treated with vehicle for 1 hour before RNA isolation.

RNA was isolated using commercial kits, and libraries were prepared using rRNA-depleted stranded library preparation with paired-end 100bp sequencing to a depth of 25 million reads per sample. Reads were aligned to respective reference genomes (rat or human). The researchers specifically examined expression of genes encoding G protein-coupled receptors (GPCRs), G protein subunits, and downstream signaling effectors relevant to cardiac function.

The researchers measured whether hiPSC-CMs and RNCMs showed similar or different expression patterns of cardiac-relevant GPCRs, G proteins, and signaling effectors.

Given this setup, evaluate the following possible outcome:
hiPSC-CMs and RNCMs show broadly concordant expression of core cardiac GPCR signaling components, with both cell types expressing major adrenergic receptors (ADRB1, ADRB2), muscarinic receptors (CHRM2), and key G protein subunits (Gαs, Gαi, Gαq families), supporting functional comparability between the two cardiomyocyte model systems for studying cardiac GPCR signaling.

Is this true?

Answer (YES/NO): NO